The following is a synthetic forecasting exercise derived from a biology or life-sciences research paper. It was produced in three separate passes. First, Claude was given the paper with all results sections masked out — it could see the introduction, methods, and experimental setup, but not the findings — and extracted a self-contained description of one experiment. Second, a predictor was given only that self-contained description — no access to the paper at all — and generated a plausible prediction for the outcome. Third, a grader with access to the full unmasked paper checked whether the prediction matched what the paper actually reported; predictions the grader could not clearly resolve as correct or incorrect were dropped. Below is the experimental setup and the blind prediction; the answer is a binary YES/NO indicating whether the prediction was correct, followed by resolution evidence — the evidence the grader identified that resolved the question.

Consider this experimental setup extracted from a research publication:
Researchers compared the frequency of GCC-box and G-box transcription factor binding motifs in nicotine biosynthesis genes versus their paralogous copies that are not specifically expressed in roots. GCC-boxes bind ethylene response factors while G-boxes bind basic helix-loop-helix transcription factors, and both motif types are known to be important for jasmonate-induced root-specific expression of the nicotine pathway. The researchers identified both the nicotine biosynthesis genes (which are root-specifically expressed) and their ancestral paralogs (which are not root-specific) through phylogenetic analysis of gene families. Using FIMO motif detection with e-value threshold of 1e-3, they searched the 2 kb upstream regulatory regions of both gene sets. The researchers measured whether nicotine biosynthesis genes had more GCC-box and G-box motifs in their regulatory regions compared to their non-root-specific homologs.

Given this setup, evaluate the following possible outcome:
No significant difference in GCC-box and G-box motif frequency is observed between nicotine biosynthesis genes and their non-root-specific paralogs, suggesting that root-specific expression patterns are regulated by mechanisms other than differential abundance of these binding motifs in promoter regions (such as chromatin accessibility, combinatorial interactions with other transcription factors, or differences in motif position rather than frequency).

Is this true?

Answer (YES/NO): NO